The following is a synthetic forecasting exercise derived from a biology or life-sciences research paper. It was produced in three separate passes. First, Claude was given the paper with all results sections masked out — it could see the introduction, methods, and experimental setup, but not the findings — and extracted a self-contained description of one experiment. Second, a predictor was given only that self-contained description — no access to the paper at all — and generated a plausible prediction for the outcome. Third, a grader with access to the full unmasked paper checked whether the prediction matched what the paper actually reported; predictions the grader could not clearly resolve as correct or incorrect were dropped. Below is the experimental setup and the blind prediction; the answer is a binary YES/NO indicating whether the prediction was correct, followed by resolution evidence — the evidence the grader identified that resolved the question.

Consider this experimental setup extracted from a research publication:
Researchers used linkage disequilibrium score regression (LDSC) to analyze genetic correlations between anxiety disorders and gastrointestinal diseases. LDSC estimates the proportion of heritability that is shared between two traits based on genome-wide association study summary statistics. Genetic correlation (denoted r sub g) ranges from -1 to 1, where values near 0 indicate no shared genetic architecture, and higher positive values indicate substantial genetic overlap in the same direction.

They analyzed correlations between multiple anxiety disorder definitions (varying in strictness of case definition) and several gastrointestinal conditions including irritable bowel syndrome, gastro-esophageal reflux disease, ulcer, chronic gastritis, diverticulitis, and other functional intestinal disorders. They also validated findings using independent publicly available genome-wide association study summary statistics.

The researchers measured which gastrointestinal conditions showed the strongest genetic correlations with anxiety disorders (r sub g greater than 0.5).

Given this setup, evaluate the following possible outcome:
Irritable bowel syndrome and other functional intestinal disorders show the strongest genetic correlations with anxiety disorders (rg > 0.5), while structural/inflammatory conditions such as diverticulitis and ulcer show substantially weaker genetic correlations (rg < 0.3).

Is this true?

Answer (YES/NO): NO